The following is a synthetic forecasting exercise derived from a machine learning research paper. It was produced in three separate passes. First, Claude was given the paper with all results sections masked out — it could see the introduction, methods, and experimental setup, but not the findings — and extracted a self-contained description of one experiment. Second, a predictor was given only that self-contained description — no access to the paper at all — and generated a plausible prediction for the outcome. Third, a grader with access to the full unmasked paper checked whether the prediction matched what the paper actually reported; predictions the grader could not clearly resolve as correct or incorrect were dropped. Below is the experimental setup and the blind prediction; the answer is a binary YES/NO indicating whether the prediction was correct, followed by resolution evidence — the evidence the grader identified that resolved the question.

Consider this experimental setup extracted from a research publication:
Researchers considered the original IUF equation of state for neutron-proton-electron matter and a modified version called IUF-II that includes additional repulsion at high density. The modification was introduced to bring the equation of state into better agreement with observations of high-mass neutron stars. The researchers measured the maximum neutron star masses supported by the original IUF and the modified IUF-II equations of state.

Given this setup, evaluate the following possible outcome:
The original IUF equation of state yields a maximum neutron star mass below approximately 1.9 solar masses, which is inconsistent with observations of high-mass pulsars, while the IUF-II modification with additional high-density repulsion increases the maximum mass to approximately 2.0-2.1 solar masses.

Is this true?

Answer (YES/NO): NO